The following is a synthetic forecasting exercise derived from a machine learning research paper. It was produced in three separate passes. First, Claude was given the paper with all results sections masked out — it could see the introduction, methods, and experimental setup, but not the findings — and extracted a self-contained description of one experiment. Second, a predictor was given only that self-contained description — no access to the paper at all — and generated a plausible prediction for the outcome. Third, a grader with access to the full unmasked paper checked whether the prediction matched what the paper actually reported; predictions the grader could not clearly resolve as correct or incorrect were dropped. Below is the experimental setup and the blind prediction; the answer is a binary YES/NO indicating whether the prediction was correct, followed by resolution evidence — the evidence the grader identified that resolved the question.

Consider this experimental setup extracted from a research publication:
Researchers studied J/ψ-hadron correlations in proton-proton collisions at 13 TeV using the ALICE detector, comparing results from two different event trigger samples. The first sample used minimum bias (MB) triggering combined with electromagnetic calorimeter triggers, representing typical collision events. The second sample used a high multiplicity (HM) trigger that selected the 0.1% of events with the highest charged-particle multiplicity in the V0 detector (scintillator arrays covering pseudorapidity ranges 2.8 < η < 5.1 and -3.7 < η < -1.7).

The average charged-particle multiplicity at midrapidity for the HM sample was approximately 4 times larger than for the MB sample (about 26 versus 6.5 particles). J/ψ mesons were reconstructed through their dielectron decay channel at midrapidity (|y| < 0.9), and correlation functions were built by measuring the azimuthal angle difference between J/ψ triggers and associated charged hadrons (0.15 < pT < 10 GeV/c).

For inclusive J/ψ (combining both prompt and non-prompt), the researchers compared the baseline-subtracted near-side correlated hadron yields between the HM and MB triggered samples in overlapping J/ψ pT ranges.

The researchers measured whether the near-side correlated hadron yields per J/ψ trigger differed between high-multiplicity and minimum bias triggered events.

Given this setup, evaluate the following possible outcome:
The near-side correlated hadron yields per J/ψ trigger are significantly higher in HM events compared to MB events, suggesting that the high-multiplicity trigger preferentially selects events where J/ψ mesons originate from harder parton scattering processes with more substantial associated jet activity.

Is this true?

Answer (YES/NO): NO